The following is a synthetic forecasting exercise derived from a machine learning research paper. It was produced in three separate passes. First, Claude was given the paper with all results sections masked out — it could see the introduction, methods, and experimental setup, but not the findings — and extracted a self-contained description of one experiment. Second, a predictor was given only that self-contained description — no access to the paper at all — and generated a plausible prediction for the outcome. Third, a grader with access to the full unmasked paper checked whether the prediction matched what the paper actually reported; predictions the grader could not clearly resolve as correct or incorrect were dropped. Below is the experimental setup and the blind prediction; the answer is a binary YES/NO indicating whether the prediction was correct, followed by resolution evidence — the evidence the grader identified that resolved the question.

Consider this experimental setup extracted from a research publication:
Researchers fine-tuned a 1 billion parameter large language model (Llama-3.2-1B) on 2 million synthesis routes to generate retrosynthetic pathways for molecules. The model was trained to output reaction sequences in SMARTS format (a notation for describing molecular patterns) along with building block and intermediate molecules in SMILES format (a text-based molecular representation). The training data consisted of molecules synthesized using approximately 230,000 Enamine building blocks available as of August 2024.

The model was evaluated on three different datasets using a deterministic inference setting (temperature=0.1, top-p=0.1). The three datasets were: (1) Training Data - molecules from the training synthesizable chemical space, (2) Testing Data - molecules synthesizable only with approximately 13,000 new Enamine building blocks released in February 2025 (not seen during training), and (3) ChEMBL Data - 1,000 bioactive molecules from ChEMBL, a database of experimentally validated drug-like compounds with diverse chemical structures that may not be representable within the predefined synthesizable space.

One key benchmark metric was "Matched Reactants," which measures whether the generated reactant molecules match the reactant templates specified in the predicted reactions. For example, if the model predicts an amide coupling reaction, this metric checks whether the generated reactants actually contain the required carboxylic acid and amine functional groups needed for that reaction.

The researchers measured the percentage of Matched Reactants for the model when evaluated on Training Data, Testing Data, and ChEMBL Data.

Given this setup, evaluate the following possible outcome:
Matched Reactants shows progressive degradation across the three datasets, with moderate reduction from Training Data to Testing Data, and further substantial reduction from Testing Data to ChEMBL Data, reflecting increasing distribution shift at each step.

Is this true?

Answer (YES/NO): NO